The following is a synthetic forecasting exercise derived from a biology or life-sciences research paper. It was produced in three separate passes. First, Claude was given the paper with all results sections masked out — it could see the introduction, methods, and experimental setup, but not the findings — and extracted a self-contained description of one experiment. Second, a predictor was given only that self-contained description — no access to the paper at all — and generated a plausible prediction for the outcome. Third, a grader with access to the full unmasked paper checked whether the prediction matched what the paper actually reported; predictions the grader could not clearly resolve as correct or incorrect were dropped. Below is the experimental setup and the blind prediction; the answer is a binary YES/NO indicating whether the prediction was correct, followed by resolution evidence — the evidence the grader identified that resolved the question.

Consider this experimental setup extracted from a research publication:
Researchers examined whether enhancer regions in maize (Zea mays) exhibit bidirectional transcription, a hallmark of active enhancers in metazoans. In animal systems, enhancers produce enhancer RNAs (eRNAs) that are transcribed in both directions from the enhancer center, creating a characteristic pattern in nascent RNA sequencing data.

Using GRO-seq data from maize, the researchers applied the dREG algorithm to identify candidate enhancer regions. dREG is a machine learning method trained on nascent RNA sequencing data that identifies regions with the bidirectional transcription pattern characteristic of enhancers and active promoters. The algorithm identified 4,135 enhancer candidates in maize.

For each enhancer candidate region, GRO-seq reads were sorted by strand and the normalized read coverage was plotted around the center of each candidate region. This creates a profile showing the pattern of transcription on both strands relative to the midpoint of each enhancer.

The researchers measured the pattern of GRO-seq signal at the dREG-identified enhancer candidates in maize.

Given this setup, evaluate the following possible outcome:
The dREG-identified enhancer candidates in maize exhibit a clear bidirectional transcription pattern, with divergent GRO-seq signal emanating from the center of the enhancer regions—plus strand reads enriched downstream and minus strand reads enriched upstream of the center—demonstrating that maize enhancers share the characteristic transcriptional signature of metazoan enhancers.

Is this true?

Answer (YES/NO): YES